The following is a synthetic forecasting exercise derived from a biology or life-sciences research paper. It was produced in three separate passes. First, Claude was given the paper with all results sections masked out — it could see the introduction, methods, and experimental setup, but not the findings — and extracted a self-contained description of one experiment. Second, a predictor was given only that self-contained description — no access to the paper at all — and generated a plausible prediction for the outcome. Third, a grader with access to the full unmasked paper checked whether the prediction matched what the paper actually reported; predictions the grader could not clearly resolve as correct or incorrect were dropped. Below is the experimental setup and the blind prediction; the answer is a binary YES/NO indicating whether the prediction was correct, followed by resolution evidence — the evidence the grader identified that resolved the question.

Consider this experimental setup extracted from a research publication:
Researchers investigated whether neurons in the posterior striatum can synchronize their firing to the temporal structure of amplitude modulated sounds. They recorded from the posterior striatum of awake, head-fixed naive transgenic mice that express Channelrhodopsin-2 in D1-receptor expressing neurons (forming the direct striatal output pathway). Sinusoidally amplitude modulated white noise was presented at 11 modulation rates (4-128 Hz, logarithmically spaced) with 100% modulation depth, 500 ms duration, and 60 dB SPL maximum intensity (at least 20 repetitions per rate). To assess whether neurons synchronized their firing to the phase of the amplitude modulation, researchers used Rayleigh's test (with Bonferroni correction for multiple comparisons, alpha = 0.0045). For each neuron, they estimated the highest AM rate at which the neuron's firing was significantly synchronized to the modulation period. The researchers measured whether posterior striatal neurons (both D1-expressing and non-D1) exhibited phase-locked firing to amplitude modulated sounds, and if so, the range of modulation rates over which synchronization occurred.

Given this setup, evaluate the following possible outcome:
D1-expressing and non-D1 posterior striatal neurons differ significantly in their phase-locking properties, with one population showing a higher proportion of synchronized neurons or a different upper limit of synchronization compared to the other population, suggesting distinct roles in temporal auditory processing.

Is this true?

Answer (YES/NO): NO